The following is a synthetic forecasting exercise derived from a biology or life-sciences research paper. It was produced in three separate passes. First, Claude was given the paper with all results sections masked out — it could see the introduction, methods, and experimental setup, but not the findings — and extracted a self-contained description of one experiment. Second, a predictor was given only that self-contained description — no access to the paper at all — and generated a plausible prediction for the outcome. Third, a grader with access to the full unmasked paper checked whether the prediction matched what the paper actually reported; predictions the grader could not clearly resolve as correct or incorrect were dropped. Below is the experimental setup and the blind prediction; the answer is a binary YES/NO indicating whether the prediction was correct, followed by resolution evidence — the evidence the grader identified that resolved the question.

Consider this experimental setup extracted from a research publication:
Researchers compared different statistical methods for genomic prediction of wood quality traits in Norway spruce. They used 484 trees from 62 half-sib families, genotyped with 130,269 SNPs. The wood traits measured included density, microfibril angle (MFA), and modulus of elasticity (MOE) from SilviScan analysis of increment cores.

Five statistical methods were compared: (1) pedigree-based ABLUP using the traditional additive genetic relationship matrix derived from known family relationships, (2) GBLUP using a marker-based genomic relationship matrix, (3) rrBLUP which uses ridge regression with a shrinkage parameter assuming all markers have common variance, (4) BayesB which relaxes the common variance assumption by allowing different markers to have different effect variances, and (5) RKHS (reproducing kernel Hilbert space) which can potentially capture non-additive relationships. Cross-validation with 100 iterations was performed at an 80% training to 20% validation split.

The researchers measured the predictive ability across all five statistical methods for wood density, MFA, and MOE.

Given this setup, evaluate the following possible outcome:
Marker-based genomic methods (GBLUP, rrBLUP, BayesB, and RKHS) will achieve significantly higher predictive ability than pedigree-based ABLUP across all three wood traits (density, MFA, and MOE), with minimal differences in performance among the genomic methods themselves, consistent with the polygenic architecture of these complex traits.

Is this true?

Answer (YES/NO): NO